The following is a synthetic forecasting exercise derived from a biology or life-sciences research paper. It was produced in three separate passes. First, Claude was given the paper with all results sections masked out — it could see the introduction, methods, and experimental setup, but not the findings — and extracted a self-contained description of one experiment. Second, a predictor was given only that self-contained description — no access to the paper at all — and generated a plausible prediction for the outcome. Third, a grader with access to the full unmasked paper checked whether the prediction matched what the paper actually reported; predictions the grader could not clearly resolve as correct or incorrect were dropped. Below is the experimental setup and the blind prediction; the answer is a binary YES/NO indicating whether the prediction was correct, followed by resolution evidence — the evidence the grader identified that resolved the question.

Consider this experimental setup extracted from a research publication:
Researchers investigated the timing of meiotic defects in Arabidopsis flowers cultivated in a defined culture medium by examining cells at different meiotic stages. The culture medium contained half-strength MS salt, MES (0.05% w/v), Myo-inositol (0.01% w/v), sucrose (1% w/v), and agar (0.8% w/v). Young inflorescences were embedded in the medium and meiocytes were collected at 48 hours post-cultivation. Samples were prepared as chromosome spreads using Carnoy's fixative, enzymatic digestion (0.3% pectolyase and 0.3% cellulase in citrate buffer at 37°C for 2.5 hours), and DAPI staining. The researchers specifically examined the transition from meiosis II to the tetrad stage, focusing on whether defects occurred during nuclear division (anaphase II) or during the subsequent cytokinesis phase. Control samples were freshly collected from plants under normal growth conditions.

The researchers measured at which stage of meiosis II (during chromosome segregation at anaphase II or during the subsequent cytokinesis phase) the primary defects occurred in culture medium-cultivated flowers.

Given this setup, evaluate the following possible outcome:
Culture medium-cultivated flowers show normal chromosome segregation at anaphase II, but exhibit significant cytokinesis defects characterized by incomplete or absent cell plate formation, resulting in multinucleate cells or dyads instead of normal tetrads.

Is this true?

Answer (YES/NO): NO